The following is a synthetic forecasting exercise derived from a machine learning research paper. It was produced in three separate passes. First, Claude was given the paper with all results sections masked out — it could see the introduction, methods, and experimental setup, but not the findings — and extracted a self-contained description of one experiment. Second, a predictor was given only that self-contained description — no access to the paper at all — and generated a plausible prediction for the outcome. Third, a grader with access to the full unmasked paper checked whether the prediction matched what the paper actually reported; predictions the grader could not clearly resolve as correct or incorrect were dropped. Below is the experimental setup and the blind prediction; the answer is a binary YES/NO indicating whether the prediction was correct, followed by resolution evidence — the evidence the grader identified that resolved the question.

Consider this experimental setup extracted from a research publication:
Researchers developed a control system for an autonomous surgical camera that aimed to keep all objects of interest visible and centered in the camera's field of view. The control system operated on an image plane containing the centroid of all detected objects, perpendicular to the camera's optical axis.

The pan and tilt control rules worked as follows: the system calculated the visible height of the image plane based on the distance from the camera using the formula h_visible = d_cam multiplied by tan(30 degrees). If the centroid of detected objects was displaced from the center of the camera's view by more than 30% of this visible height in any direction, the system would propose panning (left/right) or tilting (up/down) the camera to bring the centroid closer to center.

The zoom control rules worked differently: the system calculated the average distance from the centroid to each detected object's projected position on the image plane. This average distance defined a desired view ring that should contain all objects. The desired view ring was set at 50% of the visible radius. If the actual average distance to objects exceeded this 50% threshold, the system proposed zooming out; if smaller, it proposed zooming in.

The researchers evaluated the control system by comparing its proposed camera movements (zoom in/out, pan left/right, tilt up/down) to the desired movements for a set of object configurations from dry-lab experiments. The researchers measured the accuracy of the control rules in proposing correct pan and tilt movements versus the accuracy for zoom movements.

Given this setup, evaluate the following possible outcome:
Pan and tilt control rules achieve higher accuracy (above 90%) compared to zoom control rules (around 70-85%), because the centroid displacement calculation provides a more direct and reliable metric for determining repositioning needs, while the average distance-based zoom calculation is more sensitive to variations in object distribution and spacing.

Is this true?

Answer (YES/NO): NO